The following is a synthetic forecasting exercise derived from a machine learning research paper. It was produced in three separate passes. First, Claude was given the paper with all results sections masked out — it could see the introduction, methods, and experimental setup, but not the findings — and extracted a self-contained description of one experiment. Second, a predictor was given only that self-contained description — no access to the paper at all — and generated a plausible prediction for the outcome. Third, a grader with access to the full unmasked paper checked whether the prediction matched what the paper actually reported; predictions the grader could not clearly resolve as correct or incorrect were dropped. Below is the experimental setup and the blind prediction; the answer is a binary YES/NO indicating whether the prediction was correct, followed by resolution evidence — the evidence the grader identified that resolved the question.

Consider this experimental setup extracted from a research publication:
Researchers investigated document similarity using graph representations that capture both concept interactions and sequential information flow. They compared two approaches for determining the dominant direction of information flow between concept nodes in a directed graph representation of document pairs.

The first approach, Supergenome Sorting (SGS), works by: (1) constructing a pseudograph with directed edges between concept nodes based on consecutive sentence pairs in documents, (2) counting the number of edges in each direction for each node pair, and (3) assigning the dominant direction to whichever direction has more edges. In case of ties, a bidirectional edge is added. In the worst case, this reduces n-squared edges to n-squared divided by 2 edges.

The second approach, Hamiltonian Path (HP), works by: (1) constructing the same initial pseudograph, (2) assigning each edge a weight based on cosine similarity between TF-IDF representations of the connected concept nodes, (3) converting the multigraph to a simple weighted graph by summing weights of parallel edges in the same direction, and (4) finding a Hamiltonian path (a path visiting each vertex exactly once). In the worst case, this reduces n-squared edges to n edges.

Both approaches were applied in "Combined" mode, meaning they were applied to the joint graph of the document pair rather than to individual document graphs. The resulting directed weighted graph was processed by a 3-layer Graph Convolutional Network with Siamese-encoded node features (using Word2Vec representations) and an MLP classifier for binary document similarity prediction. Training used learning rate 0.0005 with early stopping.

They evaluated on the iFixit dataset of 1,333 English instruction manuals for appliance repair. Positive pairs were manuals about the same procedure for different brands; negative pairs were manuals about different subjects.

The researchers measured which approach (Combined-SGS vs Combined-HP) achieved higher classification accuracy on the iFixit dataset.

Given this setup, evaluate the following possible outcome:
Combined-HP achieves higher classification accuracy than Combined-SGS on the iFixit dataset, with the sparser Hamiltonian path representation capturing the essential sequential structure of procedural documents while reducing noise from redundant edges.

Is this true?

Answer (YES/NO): YES